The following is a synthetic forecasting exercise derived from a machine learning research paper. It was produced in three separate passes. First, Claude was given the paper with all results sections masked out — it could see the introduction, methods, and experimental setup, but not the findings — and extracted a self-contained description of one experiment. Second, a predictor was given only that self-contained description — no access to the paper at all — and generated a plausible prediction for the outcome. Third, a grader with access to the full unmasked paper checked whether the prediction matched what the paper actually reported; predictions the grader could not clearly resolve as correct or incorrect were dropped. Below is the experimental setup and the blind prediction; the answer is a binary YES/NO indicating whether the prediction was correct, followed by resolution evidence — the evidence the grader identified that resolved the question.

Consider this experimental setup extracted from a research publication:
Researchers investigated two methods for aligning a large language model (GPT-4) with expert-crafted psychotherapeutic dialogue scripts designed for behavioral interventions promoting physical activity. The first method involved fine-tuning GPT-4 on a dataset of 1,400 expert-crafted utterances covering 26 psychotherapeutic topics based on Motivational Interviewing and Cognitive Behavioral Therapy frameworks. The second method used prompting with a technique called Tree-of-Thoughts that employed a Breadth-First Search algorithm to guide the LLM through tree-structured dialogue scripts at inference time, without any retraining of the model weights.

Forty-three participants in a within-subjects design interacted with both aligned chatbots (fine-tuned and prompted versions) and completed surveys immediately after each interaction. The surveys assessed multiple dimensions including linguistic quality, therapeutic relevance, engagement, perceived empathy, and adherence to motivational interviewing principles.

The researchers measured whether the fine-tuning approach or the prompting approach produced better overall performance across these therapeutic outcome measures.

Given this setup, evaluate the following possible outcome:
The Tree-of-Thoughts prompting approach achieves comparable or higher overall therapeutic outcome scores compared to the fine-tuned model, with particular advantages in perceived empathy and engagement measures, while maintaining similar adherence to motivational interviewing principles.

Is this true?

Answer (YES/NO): NO